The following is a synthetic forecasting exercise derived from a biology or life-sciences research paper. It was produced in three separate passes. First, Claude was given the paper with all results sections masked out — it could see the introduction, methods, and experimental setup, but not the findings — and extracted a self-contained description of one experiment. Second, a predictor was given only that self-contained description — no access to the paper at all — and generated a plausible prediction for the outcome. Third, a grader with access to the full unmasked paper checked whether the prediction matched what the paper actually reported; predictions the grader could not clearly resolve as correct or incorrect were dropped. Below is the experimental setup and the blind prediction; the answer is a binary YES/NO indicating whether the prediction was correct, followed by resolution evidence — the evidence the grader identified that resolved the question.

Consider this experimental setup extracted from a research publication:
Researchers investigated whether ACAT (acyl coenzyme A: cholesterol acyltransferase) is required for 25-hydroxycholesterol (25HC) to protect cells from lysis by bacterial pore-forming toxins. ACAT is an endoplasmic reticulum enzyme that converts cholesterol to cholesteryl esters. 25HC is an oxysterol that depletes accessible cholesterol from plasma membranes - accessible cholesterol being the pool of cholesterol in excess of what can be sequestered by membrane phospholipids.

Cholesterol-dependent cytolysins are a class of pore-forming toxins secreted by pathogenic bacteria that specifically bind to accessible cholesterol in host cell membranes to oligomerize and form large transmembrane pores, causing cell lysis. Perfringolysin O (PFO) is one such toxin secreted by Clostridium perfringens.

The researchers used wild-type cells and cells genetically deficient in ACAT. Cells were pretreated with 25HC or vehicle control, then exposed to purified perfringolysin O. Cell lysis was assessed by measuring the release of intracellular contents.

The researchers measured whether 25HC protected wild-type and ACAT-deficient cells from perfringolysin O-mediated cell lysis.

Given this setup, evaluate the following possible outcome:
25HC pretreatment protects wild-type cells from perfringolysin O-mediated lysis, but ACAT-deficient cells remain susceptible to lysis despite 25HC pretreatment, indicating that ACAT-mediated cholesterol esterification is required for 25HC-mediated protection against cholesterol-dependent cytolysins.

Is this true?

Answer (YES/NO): YES